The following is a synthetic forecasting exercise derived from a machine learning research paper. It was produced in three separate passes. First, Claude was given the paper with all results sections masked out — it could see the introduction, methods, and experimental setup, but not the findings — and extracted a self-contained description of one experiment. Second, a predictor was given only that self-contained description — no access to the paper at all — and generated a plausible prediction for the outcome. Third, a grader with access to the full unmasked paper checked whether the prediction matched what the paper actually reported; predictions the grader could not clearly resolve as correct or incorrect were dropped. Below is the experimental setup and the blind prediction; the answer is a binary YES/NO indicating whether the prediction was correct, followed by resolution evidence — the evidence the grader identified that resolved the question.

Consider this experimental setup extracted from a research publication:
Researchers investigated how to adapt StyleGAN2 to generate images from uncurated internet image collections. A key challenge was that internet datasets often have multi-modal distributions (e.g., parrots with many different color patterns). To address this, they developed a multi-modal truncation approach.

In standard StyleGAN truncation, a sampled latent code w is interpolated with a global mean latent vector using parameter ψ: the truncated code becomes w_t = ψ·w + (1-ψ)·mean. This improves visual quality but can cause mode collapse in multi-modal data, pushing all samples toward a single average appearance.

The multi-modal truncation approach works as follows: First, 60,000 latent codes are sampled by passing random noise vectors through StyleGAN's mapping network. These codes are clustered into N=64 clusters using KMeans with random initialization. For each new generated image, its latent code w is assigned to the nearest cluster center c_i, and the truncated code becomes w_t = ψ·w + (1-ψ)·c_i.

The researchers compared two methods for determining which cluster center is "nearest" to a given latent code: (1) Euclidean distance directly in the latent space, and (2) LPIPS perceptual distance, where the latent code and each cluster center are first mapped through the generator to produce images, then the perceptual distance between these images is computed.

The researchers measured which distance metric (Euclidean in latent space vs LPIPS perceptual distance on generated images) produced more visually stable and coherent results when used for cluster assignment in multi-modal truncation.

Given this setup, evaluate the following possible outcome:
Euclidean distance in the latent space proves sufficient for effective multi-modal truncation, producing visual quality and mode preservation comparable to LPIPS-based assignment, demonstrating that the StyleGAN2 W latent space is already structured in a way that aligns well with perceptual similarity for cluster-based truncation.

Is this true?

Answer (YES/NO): NO